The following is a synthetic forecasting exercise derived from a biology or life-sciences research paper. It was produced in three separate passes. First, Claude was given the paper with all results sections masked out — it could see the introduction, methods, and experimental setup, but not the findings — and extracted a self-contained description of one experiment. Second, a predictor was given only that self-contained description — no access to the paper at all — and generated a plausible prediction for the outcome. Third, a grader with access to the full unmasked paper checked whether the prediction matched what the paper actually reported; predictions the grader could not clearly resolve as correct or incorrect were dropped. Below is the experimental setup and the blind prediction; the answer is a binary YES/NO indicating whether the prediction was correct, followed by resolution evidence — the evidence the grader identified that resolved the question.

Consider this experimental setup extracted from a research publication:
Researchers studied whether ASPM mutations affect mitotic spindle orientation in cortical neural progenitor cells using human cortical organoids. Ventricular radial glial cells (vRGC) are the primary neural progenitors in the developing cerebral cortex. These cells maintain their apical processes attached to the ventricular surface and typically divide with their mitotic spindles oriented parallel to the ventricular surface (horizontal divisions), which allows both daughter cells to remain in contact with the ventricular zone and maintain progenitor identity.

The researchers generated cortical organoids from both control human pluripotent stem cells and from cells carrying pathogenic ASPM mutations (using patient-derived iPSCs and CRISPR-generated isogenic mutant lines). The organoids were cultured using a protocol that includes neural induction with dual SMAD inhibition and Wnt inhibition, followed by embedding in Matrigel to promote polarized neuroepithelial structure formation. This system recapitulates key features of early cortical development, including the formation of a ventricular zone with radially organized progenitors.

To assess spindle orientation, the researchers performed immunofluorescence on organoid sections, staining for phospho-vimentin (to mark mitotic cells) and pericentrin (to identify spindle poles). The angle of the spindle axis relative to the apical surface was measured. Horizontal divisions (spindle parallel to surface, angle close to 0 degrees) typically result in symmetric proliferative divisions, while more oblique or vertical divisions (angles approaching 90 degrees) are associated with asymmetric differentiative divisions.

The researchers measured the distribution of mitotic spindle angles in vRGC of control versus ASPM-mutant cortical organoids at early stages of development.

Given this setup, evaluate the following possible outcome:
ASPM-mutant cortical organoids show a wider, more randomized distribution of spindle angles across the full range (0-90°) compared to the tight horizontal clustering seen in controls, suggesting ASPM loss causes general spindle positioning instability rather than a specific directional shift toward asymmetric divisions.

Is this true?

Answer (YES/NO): NO